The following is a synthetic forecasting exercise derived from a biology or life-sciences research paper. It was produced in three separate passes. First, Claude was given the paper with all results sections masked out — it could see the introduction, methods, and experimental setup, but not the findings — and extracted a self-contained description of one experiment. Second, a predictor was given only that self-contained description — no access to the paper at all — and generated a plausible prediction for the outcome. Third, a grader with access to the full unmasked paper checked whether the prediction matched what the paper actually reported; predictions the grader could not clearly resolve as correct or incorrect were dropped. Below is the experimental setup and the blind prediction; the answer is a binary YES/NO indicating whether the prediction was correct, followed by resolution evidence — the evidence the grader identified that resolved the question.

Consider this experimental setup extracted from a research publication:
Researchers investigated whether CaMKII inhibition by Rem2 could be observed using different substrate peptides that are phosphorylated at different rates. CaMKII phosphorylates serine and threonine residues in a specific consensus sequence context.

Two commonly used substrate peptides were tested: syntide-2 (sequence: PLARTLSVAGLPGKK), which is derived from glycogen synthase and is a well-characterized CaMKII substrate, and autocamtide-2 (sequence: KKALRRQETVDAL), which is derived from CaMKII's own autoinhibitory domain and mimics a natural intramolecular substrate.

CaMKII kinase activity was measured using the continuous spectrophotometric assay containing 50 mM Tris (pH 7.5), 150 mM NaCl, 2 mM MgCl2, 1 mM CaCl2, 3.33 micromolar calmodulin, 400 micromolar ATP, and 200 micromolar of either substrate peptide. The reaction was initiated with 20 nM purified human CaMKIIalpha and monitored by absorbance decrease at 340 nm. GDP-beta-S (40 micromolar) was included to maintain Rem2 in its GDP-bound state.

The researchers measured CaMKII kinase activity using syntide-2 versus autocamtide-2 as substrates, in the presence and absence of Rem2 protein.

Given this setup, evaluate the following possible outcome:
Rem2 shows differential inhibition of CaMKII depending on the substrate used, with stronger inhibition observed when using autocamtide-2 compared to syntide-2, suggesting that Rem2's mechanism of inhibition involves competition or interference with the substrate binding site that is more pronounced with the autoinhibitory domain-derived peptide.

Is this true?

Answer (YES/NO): NO